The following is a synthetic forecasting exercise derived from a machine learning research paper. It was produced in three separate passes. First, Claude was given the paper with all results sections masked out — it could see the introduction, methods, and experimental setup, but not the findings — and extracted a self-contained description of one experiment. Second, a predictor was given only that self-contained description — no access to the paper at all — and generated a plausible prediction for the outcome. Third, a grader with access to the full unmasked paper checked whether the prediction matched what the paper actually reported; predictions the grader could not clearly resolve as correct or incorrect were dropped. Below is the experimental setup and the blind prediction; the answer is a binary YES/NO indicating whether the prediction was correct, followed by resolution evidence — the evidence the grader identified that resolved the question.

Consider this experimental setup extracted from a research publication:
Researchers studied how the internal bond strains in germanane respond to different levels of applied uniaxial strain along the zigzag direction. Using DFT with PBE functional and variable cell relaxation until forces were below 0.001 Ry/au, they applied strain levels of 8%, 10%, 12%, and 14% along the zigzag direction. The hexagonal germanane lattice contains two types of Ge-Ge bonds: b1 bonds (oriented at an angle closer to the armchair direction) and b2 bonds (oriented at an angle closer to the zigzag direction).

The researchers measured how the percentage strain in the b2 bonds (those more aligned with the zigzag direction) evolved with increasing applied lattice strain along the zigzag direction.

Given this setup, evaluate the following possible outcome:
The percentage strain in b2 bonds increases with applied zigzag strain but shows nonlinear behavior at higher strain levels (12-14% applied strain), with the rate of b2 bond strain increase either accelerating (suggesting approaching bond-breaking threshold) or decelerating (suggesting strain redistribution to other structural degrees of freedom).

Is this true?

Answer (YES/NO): YES